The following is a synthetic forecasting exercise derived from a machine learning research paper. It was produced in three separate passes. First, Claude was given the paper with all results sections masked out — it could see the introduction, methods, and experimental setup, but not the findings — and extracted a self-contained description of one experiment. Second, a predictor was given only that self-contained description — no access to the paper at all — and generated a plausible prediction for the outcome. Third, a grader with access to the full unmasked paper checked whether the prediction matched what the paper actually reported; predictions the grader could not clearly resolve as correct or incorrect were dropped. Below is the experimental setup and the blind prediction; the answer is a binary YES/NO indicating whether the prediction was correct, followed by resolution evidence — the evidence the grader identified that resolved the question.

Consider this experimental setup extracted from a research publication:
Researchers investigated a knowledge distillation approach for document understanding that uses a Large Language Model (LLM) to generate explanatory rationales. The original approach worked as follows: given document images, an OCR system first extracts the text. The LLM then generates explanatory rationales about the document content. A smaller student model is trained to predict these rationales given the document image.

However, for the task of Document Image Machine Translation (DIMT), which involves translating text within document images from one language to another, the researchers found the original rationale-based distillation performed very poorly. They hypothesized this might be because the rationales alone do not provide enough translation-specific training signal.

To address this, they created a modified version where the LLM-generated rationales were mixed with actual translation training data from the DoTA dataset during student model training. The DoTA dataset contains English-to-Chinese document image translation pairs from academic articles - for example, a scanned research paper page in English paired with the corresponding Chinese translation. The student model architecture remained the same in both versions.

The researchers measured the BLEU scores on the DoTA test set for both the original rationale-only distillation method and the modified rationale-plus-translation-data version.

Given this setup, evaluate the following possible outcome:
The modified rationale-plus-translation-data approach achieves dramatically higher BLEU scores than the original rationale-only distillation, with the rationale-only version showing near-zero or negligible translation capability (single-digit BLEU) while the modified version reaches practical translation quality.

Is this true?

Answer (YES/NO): YES